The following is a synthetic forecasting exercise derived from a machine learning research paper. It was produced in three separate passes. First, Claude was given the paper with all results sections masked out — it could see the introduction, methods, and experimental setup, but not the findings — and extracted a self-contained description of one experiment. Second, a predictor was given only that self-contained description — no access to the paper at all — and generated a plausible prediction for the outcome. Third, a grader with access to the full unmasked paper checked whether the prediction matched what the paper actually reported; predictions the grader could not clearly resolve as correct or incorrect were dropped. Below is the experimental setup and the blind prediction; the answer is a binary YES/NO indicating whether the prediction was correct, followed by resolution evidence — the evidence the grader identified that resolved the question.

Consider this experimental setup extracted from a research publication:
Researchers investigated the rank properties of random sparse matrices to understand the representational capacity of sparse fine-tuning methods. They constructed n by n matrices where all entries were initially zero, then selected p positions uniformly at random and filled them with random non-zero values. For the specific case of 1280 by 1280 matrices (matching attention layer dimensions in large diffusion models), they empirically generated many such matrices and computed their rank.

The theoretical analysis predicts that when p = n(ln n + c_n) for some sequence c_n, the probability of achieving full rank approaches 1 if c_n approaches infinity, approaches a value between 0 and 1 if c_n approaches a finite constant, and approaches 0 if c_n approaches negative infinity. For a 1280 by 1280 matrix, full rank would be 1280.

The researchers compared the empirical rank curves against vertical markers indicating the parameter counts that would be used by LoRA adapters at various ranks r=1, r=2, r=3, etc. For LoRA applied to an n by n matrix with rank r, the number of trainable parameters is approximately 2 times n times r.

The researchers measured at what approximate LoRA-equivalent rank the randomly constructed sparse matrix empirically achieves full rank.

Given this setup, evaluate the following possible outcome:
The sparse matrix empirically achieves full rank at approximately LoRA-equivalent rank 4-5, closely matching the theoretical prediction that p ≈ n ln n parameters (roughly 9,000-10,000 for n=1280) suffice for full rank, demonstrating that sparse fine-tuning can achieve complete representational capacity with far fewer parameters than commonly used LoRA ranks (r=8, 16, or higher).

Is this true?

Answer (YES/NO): NO